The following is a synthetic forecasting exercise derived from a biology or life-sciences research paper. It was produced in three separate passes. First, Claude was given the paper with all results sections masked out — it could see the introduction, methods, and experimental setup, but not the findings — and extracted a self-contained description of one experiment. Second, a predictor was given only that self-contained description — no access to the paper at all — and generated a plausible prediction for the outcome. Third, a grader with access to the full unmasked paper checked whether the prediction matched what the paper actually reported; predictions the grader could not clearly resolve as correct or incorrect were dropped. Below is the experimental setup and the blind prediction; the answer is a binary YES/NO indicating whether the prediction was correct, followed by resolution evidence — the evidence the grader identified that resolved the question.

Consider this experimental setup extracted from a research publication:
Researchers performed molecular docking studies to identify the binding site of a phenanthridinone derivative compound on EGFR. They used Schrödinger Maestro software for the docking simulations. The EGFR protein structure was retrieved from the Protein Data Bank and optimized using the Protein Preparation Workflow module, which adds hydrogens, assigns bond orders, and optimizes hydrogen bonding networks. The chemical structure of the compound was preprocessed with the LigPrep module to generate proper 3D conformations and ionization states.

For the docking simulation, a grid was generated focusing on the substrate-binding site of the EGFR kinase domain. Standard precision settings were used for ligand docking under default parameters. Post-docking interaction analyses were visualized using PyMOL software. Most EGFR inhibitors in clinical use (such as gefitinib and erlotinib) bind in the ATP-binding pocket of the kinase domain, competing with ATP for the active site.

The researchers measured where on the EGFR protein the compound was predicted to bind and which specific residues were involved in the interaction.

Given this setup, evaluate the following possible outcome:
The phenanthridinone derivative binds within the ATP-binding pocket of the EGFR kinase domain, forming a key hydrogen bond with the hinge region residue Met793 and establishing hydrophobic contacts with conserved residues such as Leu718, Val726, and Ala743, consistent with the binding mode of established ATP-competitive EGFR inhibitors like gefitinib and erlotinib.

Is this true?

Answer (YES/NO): NO